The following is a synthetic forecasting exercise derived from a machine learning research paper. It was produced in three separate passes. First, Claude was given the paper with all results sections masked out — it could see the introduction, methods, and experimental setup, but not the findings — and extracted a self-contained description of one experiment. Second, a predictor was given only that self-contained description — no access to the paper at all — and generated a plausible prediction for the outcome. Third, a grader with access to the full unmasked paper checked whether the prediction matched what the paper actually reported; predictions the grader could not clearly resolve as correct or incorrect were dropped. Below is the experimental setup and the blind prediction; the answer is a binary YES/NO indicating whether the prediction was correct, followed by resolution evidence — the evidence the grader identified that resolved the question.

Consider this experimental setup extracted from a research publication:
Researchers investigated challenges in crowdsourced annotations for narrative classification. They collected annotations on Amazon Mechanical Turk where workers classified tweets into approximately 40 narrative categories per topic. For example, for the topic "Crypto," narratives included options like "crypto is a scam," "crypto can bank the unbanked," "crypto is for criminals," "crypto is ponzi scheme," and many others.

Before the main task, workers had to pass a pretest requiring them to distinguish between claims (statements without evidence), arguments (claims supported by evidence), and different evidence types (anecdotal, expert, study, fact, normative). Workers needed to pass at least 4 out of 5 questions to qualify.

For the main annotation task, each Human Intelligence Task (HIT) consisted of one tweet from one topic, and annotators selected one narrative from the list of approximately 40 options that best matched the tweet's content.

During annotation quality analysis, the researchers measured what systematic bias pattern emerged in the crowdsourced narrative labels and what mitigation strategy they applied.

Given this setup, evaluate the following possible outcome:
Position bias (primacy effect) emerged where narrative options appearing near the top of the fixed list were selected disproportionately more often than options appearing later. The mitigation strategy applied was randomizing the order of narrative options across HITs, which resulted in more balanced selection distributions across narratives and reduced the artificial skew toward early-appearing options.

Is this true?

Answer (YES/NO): NO